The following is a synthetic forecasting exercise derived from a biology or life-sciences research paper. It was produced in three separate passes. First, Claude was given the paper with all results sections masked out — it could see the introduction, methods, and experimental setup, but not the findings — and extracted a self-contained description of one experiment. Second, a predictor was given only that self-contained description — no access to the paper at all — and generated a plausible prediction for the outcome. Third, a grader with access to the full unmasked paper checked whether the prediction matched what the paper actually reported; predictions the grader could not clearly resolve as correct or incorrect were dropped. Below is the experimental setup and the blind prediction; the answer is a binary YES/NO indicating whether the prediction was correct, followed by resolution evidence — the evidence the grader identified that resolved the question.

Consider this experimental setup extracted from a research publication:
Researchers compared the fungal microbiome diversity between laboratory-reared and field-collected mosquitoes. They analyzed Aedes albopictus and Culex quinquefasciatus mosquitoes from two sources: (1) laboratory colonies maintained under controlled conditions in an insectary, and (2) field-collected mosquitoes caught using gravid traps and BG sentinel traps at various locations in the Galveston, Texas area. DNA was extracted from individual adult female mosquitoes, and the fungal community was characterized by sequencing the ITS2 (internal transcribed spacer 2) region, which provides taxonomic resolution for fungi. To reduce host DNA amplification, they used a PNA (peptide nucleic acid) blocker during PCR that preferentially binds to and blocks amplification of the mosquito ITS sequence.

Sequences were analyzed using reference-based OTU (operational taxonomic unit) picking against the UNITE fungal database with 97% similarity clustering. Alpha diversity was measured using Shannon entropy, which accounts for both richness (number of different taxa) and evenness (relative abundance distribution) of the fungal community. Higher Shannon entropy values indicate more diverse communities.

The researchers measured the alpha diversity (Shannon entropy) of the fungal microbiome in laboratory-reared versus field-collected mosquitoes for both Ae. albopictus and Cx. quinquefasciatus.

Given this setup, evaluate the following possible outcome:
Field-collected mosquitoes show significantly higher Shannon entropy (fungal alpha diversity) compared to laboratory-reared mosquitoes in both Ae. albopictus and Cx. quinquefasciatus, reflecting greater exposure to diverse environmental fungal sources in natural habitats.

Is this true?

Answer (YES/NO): NO